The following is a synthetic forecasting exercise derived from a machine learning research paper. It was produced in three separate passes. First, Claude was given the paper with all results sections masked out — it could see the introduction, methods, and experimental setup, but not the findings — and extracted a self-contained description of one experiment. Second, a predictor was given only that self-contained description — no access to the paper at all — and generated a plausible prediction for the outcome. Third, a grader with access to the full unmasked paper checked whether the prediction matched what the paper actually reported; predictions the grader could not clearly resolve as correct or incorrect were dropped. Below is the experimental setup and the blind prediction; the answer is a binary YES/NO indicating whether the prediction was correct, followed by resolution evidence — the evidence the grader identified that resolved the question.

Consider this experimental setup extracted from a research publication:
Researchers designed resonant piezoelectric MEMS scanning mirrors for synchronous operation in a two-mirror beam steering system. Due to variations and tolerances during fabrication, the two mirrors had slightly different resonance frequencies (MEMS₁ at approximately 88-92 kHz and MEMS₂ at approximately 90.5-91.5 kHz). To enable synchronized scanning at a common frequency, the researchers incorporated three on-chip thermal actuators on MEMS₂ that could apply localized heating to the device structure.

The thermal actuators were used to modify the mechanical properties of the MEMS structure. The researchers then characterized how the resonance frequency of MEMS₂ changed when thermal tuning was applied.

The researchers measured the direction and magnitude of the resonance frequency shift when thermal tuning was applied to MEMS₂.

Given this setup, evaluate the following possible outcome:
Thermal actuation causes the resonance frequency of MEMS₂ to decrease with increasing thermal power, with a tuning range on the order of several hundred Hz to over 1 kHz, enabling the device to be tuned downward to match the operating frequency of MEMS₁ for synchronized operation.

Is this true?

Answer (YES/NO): YES